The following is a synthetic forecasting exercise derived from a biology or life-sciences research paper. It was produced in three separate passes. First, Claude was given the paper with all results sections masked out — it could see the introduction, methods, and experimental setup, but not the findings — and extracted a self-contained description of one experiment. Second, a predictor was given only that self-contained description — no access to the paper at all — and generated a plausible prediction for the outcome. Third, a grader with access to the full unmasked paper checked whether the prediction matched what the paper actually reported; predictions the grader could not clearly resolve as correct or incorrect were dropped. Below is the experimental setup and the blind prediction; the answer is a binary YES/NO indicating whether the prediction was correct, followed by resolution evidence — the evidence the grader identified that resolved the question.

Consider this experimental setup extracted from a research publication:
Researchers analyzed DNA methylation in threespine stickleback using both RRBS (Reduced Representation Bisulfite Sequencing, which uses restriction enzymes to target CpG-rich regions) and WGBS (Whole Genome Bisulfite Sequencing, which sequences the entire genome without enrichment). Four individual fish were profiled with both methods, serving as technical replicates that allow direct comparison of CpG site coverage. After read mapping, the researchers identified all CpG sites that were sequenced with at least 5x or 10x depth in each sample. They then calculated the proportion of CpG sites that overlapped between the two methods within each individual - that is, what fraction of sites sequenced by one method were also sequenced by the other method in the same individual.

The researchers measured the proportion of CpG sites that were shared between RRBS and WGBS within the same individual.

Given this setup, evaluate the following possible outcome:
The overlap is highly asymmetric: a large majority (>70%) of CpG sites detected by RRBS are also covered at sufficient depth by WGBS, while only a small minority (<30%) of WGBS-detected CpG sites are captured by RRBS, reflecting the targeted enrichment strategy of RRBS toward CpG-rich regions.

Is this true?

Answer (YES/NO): NO